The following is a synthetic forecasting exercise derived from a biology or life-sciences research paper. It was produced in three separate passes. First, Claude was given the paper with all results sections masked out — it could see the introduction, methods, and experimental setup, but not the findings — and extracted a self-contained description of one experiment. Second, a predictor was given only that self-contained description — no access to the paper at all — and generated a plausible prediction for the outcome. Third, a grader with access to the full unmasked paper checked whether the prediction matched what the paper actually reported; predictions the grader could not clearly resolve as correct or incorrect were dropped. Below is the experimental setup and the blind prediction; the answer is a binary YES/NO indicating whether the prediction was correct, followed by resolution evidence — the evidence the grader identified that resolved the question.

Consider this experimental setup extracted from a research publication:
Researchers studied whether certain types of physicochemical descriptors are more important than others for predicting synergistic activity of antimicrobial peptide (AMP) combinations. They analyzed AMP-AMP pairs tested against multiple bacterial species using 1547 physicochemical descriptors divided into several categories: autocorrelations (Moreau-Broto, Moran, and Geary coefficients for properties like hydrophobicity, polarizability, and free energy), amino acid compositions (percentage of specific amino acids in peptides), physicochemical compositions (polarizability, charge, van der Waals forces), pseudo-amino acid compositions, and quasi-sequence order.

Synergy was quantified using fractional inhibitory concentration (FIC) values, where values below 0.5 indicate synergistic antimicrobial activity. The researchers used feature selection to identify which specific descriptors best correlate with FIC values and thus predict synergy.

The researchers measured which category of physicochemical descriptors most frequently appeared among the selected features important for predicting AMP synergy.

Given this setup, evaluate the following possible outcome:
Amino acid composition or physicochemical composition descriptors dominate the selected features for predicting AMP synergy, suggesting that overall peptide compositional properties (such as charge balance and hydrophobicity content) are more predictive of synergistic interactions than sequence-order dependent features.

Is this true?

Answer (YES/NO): NO